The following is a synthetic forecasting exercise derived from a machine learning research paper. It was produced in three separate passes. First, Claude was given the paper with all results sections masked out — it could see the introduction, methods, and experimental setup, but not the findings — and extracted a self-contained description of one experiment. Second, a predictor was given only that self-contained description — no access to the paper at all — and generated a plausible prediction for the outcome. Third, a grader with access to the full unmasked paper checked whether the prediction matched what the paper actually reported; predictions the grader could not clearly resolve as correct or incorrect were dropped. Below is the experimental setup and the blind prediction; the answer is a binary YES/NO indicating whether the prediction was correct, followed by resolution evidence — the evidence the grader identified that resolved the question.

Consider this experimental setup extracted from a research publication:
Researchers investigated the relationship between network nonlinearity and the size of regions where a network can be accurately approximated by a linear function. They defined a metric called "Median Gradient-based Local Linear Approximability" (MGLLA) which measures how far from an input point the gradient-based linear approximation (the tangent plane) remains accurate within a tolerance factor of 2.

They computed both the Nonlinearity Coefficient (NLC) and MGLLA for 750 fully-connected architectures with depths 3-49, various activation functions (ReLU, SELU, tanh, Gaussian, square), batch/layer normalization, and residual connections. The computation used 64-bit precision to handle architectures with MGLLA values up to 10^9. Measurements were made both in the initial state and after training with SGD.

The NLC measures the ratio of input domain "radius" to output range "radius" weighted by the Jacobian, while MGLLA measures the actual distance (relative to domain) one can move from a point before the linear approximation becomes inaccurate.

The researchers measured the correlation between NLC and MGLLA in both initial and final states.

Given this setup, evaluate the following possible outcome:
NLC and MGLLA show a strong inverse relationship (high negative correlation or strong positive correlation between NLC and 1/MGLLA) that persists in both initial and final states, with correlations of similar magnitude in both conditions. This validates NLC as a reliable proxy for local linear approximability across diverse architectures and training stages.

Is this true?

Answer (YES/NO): NO